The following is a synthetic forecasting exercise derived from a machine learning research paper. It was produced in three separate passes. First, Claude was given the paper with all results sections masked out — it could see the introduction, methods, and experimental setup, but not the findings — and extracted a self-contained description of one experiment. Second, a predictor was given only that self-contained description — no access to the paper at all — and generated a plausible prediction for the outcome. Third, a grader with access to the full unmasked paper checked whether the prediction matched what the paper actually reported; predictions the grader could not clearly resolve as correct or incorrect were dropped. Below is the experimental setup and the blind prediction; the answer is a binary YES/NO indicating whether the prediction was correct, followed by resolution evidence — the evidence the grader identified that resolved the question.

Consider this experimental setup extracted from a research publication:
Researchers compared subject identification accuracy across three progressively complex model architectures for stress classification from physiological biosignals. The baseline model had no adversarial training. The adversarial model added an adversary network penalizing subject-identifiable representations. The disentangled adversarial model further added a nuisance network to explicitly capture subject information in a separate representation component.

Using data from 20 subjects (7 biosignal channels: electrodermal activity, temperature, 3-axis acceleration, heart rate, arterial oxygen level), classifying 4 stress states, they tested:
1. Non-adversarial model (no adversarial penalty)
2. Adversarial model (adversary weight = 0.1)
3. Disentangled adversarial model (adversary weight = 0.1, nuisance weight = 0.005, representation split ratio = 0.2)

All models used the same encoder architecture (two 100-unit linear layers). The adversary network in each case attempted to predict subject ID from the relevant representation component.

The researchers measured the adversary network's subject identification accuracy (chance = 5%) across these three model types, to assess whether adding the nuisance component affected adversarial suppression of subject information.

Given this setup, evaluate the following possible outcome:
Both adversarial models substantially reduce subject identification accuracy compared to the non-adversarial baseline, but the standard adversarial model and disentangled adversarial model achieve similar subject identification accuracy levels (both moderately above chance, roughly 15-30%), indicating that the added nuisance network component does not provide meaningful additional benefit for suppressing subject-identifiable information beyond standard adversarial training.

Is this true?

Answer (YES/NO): NO